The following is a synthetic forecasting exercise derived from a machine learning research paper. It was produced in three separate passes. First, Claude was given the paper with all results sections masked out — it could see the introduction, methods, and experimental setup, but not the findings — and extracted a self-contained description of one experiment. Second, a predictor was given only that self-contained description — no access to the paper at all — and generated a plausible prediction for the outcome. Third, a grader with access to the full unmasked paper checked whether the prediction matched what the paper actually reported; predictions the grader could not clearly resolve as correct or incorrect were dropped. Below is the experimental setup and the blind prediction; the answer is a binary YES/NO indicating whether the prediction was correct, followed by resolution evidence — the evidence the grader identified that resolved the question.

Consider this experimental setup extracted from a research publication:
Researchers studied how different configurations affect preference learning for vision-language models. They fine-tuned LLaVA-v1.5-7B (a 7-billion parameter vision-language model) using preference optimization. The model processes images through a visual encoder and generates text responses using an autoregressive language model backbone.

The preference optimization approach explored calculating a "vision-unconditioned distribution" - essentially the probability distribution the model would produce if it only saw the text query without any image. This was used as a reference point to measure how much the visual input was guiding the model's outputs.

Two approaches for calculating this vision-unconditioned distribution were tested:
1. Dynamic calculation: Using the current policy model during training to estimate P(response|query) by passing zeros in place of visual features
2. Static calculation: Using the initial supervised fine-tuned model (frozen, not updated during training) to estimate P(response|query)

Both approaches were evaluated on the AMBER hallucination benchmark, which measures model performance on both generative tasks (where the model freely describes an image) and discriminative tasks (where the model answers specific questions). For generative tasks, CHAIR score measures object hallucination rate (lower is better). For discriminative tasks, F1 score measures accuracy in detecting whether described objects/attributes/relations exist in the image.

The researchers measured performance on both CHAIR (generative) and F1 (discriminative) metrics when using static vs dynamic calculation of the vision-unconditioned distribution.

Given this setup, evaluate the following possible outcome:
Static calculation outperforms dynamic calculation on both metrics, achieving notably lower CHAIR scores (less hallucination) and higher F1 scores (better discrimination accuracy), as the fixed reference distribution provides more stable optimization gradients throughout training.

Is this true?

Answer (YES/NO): YES